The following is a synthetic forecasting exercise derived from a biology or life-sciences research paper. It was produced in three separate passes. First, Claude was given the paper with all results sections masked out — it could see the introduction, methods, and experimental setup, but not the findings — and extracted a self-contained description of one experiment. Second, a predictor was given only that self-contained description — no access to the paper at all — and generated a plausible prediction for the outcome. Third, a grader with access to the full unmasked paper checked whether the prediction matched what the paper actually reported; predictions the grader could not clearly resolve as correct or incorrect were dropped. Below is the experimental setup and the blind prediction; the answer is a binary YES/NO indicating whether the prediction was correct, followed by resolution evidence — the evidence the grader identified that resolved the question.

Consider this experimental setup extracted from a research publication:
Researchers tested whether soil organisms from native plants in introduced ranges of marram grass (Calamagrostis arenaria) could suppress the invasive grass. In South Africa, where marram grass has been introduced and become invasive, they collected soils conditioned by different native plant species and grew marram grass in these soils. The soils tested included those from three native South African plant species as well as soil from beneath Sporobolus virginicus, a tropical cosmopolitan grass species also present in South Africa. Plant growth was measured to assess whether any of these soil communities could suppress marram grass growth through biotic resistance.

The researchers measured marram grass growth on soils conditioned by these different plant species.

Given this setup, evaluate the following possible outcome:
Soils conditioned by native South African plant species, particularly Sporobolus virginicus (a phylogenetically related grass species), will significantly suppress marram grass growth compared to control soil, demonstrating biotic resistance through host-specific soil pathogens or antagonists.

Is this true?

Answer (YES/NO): NO